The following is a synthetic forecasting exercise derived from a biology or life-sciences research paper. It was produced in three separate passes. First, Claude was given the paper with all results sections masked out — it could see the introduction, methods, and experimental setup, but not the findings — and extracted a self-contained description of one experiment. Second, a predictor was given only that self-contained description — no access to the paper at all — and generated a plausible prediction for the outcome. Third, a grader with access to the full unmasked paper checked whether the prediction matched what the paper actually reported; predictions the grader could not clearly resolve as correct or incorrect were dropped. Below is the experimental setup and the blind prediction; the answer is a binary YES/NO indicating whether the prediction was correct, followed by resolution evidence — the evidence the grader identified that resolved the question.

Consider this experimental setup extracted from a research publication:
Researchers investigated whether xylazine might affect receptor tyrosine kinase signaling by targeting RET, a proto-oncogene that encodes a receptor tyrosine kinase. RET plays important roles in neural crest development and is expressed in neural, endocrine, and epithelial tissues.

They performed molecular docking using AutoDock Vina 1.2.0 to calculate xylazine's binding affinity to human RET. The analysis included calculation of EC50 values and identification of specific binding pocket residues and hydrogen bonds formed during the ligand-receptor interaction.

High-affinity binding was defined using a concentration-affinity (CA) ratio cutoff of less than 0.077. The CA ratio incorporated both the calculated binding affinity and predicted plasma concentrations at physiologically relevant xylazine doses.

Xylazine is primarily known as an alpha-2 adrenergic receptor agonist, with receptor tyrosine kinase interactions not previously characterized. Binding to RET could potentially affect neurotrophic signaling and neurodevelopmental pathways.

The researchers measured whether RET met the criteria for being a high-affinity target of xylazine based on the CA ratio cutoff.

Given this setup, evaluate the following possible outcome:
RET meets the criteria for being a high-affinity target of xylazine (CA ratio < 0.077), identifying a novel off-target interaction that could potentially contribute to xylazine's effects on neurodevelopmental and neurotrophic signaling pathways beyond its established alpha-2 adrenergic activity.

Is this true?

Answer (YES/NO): YES